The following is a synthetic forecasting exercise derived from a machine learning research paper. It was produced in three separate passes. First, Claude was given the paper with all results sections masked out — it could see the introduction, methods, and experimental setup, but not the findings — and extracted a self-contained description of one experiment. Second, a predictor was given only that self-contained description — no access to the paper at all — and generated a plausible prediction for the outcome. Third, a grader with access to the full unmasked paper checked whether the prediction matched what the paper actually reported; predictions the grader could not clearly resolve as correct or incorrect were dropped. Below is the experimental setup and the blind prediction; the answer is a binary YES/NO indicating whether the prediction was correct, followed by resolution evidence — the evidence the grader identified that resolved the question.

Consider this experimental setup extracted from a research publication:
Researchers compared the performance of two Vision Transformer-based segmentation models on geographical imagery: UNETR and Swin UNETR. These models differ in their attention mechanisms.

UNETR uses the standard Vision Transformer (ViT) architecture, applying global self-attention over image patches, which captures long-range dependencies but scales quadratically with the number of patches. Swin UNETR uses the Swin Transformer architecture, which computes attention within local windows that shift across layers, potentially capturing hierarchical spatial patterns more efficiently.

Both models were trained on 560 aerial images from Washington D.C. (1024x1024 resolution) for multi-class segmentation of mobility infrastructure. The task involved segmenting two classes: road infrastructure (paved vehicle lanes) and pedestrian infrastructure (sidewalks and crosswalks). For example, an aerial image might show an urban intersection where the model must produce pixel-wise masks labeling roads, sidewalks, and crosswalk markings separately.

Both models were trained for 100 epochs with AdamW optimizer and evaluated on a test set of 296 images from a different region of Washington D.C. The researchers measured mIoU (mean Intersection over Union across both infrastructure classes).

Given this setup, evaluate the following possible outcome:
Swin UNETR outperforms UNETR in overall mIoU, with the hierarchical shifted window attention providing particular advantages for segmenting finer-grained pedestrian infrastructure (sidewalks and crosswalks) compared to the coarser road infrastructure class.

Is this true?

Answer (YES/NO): NO